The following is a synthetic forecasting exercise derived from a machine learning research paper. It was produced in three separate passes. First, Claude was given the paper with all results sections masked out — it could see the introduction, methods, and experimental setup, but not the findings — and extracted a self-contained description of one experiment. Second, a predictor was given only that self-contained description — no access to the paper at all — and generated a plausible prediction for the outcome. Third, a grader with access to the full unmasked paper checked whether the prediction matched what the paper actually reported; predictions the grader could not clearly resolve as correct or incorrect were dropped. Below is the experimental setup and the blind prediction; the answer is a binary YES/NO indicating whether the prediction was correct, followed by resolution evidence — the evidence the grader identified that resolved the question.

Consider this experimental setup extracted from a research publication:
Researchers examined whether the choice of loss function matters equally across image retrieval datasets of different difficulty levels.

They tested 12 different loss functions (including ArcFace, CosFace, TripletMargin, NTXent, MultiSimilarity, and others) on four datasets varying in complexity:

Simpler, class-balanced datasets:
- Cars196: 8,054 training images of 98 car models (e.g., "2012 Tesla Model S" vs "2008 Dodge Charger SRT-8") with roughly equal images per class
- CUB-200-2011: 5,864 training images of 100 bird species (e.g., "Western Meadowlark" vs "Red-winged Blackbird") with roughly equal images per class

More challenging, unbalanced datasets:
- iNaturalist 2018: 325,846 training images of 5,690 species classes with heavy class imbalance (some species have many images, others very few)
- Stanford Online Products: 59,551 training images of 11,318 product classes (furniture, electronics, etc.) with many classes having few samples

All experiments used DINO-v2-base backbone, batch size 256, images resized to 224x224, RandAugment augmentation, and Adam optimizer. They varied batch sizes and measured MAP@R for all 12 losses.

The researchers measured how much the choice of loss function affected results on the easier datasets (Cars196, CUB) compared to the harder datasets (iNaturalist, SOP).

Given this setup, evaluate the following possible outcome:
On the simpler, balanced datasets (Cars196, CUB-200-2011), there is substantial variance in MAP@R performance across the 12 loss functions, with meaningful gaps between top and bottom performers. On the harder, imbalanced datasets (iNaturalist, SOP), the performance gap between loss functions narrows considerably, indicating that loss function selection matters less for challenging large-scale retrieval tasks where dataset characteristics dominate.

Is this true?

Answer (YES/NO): NO